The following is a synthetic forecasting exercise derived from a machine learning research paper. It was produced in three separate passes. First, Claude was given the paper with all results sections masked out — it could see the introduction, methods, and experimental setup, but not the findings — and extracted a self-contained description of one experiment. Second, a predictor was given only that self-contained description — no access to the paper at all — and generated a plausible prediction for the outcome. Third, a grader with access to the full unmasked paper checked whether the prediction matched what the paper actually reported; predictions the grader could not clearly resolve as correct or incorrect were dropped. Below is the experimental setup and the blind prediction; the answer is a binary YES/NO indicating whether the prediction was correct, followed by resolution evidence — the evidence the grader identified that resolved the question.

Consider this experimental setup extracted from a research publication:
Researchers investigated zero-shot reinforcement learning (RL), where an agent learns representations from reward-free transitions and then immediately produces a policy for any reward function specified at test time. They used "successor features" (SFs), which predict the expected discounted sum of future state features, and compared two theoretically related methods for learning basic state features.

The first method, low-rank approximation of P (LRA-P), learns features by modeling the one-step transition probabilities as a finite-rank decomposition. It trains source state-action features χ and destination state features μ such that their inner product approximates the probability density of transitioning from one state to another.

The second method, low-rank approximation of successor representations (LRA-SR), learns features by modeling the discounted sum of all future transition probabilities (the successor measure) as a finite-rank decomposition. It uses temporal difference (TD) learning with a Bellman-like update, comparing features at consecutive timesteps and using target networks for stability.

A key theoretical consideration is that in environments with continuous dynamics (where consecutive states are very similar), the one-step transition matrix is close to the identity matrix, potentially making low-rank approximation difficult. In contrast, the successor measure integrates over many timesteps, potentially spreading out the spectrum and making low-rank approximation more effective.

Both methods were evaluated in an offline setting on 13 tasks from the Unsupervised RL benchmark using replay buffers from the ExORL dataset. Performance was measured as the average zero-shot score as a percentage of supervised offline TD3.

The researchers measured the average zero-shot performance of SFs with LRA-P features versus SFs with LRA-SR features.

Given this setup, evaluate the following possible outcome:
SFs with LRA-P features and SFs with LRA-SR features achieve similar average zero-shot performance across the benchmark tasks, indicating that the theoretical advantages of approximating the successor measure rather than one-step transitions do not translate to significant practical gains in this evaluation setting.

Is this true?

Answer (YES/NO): NO